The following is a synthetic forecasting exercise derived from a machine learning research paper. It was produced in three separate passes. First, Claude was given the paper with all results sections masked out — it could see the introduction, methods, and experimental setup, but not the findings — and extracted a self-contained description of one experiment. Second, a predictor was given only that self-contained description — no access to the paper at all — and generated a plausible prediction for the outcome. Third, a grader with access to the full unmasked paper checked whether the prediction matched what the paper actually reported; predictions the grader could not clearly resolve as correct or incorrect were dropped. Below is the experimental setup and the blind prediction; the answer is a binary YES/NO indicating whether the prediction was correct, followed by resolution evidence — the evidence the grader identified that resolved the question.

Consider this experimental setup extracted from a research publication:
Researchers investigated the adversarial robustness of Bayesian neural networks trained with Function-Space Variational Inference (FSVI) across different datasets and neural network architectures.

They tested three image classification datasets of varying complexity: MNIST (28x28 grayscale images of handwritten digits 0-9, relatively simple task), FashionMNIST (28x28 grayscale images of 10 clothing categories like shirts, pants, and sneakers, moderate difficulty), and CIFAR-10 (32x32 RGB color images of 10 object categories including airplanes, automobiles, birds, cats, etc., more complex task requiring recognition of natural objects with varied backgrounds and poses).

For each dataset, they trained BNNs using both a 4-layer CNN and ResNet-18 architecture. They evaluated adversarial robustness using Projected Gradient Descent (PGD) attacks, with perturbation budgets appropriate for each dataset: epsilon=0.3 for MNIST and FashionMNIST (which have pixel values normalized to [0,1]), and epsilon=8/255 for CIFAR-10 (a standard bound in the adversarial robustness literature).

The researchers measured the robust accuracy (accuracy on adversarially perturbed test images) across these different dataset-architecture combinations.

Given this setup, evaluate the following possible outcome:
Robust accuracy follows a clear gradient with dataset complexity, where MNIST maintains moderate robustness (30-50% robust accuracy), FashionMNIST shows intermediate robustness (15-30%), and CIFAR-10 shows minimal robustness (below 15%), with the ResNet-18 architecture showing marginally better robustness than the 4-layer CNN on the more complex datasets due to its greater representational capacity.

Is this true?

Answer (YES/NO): NO